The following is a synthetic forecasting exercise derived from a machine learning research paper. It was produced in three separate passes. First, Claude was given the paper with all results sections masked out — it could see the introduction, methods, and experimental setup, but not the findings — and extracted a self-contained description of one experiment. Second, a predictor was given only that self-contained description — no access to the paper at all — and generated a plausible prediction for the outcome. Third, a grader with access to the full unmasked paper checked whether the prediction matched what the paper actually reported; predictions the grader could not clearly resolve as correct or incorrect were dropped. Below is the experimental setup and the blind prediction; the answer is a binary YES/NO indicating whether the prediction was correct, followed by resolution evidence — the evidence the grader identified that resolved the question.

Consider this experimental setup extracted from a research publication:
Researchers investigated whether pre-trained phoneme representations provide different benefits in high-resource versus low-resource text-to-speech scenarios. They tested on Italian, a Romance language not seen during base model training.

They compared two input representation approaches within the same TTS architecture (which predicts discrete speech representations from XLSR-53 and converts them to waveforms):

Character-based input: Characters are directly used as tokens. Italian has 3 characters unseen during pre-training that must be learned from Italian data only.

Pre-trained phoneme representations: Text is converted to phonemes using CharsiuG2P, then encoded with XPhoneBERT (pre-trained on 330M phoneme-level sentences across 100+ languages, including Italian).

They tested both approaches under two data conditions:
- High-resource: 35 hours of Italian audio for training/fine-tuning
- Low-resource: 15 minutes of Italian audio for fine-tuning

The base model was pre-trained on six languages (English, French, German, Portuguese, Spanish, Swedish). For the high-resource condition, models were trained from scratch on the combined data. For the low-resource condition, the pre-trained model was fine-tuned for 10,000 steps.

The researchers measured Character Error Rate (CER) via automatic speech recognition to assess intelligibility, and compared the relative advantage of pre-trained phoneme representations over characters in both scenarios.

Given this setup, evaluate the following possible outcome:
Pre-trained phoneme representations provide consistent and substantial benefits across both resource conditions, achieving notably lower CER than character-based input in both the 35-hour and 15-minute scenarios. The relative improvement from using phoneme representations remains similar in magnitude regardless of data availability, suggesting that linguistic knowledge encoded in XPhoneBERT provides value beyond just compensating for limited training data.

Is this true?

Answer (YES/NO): NO